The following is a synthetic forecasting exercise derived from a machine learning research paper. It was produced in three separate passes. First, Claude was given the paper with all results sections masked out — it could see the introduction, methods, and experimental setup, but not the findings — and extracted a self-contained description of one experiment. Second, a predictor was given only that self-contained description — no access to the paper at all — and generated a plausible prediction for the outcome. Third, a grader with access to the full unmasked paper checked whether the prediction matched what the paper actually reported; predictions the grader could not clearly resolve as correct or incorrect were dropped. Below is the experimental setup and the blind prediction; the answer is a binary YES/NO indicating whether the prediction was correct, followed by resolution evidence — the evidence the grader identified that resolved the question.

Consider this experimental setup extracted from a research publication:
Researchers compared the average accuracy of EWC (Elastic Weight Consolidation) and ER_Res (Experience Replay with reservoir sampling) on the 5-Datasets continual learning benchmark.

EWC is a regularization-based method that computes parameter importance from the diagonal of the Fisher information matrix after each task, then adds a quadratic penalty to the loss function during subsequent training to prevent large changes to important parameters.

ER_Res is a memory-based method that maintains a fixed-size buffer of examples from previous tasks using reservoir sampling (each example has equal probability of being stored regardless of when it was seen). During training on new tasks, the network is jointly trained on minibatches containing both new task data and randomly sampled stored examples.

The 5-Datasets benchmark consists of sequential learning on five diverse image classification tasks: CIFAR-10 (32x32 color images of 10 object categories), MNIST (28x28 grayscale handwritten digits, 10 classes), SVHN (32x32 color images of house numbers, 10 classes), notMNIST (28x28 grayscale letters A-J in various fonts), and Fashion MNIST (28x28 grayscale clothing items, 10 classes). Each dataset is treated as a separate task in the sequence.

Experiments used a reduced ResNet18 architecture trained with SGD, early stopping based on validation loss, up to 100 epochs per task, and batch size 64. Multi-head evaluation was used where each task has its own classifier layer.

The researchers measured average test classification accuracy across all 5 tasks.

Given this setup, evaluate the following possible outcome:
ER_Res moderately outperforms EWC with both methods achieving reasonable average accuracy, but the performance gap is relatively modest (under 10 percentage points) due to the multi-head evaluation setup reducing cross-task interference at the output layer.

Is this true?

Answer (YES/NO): NO